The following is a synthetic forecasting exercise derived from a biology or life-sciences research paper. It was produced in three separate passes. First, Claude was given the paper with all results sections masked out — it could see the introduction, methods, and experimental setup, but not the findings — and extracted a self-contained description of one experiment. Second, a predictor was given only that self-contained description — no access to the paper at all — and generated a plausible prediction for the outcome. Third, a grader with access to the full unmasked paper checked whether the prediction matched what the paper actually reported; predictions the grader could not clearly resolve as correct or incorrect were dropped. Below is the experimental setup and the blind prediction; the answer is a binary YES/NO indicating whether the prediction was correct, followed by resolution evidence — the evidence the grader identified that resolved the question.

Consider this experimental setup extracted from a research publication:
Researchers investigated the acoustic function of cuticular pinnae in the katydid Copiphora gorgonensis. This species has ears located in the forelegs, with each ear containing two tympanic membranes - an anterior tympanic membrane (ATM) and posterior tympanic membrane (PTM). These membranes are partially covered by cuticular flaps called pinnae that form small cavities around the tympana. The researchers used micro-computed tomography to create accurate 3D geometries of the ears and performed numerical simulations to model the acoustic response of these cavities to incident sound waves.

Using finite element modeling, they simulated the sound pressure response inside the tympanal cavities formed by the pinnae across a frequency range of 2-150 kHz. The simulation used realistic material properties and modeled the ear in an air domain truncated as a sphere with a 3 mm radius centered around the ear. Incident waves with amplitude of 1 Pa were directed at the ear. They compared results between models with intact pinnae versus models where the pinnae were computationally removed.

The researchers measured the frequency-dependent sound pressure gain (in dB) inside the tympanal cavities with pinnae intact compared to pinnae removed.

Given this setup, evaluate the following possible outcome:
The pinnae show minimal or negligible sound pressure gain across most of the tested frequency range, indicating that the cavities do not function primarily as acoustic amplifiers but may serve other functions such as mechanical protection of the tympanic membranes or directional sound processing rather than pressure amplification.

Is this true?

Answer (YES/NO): NO